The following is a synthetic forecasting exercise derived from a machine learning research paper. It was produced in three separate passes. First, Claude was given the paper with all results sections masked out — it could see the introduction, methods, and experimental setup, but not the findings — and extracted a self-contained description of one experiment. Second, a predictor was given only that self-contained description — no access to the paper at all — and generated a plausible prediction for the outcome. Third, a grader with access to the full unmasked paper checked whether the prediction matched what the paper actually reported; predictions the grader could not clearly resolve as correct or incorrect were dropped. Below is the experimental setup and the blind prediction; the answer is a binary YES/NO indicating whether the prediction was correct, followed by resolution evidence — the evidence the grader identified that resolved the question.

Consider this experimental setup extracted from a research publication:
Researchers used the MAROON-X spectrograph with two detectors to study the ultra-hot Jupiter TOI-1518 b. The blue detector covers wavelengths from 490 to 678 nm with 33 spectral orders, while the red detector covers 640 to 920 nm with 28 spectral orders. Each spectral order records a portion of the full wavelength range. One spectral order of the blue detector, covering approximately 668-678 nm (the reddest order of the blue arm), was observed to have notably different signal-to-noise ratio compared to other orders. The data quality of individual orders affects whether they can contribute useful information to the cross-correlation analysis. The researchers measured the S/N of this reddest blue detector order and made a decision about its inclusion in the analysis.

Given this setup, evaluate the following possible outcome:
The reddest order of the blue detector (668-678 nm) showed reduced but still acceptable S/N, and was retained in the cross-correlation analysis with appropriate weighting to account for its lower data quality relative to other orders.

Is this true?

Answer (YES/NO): NO